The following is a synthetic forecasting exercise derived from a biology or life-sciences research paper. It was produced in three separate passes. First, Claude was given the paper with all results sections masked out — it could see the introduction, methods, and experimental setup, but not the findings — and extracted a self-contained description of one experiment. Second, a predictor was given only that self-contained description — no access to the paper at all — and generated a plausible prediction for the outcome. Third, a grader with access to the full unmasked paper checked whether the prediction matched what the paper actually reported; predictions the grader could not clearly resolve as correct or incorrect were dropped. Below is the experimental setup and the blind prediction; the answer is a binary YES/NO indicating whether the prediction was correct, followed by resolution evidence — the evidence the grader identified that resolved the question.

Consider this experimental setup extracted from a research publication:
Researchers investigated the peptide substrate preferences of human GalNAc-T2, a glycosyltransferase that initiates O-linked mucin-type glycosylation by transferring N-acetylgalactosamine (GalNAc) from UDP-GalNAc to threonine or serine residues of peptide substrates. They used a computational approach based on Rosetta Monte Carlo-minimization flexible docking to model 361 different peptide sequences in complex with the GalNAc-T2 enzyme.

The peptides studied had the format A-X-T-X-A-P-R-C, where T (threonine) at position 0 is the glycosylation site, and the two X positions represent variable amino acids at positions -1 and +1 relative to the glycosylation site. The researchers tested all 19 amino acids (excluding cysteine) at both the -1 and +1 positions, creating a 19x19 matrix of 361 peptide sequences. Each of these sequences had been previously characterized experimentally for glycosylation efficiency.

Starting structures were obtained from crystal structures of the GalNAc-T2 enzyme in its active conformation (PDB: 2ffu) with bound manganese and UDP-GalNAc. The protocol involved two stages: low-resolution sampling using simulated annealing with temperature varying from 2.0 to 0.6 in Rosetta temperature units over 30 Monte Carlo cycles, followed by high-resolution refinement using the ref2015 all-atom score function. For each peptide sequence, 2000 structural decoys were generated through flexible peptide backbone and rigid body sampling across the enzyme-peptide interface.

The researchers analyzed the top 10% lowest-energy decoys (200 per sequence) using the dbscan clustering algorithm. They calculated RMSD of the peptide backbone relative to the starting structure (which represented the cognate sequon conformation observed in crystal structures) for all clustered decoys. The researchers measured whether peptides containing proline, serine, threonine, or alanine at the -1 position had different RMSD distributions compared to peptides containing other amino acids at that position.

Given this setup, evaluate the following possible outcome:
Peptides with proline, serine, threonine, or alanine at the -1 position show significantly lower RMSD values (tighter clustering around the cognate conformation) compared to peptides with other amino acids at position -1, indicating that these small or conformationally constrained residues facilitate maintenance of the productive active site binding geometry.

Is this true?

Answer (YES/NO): NO